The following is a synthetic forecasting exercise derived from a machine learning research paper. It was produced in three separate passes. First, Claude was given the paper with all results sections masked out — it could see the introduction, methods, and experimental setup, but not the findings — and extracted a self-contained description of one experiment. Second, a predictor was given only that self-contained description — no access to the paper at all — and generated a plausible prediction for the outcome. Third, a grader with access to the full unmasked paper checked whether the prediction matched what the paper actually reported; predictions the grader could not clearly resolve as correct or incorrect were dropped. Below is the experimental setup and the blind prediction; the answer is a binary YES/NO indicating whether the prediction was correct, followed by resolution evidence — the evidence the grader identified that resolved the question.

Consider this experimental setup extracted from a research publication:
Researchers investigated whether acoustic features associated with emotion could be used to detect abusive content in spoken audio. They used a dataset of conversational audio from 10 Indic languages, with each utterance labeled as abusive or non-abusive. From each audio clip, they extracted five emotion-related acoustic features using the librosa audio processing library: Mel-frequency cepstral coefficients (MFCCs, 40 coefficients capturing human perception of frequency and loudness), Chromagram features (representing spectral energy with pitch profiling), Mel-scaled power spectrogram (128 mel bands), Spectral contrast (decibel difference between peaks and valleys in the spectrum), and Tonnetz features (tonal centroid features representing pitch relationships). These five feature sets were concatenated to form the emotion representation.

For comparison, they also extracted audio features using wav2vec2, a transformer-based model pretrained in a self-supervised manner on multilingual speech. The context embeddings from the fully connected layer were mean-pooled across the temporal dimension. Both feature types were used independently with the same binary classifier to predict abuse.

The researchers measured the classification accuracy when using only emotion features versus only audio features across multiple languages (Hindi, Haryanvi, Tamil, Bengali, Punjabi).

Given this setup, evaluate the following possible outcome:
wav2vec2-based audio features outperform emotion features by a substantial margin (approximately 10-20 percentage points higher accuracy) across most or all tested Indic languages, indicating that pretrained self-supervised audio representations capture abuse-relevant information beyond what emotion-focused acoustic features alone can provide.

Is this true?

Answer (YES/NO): NO